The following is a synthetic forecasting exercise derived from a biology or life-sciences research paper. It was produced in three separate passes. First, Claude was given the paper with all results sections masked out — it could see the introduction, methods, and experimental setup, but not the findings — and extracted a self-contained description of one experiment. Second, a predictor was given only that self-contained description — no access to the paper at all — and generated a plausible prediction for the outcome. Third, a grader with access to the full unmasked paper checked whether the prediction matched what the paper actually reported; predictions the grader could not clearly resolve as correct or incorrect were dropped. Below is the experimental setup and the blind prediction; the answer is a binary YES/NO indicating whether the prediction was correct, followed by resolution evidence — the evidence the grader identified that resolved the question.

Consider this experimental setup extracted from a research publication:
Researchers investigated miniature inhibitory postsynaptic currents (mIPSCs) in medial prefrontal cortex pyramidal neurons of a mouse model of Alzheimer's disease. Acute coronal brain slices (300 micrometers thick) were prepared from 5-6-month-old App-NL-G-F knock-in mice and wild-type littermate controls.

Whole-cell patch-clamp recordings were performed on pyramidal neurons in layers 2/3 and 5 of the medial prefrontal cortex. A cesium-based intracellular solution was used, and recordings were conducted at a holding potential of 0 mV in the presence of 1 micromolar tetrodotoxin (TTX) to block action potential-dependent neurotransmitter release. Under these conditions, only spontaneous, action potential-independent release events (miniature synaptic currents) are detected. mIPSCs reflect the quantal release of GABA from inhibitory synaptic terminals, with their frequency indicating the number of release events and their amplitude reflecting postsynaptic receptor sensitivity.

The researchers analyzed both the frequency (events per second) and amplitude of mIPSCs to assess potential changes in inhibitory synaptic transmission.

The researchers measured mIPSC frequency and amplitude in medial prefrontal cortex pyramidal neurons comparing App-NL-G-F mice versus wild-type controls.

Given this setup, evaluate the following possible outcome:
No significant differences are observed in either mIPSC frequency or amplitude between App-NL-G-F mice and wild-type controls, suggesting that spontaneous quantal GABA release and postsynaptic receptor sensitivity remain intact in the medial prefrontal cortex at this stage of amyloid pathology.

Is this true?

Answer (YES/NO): NO